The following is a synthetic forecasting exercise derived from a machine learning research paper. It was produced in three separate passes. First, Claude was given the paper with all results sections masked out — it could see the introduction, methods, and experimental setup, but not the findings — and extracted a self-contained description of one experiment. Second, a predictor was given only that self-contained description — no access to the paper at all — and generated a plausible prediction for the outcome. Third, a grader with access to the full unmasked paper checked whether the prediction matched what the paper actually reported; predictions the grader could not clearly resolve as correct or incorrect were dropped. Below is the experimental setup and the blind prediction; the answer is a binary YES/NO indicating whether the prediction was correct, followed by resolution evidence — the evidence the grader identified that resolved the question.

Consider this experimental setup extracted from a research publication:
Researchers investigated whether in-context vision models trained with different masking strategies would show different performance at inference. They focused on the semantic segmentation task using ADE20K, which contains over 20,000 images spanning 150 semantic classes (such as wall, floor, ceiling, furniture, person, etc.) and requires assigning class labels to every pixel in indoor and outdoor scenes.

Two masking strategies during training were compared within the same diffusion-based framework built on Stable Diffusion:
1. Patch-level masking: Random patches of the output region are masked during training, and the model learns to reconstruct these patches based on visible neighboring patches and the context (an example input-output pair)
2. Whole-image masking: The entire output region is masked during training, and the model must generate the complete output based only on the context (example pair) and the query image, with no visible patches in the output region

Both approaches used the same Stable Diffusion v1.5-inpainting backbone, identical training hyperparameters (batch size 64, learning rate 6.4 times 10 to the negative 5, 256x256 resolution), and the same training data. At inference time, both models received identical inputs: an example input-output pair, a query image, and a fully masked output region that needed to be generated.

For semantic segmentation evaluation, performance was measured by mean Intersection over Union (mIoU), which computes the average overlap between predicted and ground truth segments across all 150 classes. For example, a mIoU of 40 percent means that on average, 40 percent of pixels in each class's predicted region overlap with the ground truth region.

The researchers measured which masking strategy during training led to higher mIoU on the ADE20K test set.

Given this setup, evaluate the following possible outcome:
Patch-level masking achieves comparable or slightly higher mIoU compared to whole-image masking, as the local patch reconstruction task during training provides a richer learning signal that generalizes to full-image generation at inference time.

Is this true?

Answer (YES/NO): NO